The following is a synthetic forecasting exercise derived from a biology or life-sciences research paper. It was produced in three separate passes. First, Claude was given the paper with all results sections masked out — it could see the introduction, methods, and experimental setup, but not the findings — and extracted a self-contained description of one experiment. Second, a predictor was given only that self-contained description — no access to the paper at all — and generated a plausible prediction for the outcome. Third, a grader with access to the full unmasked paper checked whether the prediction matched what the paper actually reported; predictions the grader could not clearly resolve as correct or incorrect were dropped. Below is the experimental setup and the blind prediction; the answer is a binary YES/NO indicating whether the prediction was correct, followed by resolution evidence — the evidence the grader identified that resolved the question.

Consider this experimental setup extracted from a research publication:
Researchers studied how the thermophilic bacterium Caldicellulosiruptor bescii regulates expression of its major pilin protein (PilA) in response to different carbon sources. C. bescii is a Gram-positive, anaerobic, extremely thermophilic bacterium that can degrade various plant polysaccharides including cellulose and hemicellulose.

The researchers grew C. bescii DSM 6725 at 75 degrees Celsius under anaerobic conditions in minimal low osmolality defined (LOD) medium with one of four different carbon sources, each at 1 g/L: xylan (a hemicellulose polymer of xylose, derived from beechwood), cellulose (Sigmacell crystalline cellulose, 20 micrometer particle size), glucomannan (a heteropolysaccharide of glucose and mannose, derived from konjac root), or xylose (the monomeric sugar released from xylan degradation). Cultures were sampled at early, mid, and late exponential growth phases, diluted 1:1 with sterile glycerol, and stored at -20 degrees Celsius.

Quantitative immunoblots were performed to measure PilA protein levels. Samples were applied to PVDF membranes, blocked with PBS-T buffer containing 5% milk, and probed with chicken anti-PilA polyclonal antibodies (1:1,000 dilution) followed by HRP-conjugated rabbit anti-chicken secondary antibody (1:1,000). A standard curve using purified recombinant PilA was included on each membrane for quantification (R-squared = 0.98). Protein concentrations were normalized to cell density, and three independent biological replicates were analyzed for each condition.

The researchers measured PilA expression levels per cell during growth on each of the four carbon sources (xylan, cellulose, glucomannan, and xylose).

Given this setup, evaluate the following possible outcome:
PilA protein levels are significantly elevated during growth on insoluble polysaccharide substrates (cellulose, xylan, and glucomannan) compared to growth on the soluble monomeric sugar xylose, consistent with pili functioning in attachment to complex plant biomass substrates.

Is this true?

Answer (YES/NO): NO